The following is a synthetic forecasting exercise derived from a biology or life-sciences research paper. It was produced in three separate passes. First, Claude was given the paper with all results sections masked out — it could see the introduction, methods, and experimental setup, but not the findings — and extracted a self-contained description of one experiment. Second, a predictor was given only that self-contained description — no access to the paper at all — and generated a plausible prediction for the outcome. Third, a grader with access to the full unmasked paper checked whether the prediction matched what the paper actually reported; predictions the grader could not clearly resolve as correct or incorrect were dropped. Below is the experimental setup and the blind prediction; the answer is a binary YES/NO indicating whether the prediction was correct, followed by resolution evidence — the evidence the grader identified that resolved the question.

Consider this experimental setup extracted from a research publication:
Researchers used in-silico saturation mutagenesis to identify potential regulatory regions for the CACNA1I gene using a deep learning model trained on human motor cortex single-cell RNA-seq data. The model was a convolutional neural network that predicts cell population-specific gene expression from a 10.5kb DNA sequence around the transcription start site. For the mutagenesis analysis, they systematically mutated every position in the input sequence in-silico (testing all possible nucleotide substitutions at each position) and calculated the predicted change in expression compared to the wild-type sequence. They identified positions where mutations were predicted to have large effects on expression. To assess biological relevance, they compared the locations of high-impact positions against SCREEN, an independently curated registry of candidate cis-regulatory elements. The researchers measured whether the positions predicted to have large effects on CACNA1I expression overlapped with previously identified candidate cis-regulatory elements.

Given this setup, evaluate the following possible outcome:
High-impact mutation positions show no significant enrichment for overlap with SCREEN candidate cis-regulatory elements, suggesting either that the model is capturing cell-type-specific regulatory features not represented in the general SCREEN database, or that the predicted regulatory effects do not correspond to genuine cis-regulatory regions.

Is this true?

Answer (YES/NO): NO